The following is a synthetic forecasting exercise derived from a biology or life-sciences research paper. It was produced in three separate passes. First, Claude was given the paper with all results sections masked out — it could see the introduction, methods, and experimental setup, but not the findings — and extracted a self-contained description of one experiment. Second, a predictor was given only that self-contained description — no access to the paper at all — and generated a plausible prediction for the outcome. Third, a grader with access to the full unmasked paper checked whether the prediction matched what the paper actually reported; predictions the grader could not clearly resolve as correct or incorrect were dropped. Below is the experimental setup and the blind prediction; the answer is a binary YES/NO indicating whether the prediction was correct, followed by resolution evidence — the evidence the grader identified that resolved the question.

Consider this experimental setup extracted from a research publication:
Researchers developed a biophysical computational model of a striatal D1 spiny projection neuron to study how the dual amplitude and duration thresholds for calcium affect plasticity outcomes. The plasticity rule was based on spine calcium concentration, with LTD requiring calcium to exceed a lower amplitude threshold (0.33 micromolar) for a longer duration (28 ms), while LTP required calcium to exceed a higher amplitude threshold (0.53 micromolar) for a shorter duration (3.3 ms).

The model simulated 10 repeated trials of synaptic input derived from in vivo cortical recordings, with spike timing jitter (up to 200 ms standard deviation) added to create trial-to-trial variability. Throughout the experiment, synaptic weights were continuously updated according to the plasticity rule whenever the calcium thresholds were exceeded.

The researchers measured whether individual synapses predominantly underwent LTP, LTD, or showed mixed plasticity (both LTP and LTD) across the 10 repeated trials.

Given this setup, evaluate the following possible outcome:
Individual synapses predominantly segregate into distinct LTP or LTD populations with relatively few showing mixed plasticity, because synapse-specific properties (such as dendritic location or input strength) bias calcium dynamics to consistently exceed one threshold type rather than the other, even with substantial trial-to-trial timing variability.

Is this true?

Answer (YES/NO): YES